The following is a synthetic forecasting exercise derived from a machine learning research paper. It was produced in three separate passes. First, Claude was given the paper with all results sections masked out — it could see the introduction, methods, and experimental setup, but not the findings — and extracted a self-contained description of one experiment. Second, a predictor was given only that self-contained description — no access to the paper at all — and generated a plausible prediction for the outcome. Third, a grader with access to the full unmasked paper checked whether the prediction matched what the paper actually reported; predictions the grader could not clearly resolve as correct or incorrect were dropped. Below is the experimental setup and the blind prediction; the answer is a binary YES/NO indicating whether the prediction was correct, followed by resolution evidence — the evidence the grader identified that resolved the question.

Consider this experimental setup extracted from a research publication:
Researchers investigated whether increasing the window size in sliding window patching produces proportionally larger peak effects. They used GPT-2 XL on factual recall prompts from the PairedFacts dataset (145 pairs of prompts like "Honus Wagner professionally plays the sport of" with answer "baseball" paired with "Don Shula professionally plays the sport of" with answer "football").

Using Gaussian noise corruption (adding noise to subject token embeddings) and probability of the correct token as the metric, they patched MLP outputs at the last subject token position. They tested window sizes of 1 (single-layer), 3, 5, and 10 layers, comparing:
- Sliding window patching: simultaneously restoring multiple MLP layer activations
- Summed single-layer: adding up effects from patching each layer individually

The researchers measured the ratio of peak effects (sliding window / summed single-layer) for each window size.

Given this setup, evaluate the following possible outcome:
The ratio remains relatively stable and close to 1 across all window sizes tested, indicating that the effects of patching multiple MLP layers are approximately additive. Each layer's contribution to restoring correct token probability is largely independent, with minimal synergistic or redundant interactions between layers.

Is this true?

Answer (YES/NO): NO